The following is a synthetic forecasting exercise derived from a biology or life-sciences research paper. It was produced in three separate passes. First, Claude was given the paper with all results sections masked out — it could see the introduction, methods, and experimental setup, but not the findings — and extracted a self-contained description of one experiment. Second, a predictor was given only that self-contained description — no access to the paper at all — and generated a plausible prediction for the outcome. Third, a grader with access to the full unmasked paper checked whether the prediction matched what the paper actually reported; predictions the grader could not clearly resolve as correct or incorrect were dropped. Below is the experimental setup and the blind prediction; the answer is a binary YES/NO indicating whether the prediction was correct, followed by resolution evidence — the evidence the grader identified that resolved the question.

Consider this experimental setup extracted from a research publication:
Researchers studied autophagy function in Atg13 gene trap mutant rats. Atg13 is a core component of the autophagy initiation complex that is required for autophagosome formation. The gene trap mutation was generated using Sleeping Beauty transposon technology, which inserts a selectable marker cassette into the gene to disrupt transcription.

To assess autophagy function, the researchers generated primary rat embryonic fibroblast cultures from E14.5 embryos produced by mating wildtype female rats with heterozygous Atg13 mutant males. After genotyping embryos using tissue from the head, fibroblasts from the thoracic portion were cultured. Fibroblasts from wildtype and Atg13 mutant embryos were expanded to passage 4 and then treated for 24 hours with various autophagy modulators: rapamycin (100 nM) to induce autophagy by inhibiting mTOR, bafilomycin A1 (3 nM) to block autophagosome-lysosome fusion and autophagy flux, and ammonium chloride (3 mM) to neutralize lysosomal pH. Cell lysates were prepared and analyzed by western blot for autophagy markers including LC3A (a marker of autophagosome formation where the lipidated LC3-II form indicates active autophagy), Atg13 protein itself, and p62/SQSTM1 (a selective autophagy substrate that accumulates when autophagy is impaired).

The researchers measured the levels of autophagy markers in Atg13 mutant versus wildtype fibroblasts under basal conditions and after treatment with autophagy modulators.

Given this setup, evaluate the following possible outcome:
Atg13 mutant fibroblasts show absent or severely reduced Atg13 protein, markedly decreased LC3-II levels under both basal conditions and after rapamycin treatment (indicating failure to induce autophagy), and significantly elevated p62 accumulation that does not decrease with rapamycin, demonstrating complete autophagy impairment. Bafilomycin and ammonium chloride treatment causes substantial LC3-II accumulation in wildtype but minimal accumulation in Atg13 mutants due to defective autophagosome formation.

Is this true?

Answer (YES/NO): NO